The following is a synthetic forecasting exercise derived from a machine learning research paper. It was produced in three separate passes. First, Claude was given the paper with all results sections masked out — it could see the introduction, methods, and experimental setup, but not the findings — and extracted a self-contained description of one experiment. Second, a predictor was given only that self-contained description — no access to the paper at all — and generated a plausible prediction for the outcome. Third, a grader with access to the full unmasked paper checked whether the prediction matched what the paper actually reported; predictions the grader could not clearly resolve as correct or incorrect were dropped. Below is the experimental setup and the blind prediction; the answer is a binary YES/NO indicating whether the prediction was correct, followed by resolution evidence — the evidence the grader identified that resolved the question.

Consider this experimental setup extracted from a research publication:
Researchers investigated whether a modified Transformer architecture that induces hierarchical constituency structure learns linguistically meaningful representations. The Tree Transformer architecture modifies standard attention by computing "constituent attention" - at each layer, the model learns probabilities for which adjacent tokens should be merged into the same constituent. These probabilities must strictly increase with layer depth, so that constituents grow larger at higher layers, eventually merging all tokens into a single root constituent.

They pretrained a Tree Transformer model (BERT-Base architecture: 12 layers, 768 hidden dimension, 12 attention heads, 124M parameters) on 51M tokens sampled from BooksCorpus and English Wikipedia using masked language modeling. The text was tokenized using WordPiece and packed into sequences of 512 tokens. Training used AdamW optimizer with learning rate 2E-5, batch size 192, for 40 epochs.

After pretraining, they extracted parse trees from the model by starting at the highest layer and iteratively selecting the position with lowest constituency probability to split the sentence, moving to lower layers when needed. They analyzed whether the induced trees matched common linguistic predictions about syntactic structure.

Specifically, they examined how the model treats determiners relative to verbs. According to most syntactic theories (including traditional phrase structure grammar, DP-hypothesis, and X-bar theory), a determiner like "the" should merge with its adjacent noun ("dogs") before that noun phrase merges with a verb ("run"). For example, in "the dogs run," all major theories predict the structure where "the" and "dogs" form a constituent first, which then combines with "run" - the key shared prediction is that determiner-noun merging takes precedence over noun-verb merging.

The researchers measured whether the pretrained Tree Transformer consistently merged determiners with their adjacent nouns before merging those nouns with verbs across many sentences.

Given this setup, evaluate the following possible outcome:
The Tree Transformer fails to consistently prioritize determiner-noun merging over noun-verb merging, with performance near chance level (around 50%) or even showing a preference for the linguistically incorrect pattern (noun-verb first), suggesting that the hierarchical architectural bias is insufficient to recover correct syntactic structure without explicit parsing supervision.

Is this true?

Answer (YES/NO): NO